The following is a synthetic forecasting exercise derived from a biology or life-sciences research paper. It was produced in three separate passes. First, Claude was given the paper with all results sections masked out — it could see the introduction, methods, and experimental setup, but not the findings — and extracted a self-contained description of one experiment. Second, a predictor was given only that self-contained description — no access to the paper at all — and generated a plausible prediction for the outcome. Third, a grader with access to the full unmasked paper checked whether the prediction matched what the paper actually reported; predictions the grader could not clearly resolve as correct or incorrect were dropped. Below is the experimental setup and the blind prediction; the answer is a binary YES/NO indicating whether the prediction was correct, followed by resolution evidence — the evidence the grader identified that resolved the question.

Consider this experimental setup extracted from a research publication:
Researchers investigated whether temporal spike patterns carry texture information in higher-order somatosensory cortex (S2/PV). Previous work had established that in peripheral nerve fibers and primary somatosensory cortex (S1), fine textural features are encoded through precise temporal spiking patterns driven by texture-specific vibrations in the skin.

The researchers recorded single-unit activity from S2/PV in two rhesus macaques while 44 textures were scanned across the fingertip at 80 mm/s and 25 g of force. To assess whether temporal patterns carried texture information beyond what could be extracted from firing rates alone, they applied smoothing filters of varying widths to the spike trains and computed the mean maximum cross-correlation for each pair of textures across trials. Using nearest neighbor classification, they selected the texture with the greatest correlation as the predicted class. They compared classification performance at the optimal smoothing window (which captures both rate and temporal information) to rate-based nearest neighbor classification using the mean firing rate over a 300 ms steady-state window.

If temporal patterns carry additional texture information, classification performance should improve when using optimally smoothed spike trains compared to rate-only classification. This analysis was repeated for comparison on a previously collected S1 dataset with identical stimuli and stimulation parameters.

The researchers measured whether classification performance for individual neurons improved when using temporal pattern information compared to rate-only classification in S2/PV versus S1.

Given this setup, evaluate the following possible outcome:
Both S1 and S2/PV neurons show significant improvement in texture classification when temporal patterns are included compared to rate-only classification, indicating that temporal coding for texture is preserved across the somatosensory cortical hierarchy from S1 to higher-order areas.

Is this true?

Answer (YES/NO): NO